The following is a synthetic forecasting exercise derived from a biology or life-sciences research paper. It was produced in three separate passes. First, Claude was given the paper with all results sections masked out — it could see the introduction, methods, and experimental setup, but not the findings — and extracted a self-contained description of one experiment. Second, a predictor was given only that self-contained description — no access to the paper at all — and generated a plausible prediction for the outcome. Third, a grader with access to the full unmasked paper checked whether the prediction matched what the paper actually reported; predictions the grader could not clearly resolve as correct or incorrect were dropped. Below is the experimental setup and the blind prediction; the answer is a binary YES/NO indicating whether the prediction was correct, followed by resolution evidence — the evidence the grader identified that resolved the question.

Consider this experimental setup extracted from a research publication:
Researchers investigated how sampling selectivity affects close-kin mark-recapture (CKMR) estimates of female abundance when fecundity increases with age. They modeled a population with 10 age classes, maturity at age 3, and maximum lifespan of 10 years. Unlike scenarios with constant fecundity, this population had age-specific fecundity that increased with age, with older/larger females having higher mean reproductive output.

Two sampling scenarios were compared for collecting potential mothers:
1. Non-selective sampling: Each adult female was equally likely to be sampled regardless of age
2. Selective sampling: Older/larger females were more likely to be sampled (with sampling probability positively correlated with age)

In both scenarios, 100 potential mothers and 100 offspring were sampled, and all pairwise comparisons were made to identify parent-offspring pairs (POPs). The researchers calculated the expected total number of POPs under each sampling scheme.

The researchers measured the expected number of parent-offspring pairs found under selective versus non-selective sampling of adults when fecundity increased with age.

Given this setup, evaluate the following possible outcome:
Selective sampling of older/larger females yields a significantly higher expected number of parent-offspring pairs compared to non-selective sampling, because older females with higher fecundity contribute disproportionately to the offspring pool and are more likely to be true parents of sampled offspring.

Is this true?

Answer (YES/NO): YES